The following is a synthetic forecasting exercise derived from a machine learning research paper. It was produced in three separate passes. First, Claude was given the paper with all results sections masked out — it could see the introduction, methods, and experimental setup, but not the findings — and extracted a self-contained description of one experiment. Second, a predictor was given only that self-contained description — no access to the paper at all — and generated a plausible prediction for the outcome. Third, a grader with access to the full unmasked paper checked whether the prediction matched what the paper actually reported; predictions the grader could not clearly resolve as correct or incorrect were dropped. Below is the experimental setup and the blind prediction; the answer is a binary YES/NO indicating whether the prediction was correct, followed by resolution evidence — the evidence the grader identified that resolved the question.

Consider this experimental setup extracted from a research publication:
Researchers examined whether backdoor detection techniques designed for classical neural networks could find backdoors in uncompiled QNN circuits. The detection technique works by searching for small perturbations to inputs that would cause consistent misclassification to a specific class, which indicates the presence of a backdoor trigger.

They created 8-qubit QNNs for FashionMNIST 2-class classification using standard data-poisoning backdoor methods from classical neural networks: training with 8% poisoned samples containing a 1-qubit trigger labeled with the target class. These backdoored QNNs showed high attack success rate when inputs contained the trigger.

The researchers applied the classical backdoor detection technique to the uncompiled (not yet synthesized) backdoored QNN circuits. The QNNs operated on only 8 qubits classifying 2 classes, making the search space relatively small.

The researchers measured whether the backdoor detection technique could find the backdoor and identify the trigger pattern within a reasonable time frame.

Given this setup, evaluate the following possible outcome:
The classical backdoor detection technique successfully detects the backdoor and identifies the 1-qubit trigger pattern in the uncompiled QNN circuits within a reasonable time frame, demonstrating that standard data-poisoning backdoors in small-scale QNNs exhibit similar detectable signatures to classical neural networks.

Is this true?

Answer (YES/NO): YES